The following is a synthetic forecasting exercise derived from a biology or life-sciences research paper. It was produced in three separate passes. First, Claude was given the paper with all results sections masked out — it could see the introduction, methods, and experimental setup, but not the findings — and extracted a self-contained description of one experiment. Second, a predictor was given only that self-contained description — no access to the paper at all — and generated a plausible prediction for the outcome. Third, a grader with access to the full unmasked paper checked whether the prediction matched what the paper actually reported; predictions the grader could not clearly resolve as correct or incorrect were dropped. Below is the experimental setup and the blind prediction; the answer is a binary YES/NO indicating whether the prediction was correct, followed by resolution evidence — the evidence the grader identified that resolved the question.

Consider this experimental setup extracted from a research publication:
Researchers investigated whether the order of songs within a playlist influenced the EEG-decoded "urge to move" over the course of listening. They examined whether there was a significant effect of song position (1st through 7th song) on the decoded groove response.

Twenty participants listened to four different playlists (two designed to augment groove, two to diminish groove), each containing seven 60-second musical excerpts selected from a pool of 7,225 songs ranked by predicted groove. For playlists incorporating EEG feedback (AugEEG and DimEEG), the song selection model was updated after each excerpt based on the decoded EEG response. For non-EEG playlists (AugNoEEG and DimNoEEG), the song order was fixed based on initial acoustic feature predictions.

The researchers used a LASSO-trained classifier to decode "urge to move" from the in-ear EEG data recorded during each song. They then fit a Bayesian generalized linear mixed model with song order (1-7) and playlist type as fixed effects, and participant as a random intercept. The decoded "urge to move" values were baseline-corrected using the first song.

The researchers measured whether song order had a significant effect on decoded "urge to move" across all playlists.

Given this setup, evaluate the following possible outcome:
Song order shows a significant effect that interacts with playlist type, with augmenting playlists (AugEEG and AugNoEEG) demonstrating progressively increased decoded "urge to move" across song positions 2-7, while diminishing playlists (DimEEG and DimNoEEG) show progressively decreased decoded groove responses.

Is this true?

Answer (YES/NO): NO